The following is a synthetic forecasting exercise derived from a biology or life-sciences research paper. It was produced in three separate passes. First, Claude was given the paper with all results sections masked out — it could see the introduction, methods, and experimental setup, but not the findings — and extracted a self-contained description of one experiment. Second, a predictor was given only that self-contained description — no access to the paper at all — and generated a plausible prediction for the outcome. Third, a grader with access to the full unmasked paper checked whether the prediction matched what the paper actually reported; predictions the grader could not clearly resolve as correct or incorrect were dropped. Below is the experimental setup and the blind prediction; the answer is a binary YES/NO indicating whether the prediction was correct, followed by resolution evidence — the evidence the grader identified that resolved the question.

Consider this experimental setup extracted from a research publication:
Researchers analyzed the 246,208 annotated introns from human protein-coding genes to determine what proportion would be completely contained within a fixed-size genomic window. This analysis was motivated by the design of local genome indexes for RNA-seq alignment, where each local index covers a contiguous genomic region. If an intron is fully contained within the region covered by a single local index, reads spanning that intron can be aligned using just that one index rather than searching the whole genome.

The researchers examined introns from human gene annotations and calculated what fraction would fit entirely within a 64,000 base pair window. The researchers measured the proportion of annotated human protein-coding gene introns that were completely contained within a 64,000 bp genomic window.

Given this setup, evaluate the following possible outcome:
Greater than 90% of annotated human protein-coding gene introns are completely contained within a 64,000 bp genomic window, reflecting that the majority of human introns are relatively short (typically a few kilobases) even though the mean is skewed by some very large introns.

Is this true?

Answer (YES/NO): YES